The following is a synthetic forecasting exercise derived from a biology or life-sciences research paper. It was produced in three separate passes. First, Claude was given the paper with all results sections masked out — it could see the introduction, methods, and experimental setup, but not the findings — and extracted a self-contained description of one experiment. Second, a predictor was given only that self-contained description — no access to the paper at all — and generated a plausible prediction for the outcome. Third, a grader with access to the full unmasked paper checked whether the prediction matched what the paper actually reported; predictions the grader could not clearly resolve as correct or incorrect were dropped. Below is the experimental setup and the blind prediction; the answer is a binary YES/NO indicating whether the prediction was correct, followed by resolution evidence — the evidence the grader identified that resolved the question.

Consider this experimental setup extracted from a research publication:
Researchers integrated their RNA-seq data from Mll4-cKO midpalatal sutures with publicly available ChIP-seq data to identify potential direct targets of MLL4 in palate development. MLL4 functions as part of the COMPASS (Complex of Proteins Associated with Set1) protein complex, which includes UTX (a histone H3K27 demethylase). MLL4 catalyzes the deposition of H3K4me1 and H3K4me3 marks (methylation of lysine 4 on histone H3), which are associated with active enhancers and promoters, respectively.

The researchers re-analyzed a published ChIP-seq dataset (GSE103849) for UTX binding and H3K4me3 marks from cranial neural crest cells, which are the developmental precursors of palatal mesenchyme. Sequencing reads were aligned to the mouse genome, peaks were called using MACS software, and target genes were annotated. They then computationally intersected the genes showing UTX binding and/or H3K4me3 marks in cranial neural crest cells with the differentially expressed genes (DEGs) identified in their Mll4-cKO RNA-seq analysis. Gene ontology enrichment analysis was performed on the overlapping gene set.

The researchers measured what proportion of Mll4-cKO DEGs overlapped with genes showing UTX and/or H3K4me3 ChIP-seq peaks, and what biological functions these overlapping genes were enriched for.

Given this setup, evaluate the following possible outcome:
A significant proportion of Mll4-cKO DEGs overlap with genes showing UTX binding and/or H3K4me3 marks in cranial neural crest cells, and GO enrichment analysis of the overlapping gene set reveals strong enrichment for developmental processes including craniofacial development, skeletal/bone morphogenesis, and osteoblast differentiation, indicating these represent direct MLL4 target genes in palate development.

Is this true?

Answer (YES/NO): YES